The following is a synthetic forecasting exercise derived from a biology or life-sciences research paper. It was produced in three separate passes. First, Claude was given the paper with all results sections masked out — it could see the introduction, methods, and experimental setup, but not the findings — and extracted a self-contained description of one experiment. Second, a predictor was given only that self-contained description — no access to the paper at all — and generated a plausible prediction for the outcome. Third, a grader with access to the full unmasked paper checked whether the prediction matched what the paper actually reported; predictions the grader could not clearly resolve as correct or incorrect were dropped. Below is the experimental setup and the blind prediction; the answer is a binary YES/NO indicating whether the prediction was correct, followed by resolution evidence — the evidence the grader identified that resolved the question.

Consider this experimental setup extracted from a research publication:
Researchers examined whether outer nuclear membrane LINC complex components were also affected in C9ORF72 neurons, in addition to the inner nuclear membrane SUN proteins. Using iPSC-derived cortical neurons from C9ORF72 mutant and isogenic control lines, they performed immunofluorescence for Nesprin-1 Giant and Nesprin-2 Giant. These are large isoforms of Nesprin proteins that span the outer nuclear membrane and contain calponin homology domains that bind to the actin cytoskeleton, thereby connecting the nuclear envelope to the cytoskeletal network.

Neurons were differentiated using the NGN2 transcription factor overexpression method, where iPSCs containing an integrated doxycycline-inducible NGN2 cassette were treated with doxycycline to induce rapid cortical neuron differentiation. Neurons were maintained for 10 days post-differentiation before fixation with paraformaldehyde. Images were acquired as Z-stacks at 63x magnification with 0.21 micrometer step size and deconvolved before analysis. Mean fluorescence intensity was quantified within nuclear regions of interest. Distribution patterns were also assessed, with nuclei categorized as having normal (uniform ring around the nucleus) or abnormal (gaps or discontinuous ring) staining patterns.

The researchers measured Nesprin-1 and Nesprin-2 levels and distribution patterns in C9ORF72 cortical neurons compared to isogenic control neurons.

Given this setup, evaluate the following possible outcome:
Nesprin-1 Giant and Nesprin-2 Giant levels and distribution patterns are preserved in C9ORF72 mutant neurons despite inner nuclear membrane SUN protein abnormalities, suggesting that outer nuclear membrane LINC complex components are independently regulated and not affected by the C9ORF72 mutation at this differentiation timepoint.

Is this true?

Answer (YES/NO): NO